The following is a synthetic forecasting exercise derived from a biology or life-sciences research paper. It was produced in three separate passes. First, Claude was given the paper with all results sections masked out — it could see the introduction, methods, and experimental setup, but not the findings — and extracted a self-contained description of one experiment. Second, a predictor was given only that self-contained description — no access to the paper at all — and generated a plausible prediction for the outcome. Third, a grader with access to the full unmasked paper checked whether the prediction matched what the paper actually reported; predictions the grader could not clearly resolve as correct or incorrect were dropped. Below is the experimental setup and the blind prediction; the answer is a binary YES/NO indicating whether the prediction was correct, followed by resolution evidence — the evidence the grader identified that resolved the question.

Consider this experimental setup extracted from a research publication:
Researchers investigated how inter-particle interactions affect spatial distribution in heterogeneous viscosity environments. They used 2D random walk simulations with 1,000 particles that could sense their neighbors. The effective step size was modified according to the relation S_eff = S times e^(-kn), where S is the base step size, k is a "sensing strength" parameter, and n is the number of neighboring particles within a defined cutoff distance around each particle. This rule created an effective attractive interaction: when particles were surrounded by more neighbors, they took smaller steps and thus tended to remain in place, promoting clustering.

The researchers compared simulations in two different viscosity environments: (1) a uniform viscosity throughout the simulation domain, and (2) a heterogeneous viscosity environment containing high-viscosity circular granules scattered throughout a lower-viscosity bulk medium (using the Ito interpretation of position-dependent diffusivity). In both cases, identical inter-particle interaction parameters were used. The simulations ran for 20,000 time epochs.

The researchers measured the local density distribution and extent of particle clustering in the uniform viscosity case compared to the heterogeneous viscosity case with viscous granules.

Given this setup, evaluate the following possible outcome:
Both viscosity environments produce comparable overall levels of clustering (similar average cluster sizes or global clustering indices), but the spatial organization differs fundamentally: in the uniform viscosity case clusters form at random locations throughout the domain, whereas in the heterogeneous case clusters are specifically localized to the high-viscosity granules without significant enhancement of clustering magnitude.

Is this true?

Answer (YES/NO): NO